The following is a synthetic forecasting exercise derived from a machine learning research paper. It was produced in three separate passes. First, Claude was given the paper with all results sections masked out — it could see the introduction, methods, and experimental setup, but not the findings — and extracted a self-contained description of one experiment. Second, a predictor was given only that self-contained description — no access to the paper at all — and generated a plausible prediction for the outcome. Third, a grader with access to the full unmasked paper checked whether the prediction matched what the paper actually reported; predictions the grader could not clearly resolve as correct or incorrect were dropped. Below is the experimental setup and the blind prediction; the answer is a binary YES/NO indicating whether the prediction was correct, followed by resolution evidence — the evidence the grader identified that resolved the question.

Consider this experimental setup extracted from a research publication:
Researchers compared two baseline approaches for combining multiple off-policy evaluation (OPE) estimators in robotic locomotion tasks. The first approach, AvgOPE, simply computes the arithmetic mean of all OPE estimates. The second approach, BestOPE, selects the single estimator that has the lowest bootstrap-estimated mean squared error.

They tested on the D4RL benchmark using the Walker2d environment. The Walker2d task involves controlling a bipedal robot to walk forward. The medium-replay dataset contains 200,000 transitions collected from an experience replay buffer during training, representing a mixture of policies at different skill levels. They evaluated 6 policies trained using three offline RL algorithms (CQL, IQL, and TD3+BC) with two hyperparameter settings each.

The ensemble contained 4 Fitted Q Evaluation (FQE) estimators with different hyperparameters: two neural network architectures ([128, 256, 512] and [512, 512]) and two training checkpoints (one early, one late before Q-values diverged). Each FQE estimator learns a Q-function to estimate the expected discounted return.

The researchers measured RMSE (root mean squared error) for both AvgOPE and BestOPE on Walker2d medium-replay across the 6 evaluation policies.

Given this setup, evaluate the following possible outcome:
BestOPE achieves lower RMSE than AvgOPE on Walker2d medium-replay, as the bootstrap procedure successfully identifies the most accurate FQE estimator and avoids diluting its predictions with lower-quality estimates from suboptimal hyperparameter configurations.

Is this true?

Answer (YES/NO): YES